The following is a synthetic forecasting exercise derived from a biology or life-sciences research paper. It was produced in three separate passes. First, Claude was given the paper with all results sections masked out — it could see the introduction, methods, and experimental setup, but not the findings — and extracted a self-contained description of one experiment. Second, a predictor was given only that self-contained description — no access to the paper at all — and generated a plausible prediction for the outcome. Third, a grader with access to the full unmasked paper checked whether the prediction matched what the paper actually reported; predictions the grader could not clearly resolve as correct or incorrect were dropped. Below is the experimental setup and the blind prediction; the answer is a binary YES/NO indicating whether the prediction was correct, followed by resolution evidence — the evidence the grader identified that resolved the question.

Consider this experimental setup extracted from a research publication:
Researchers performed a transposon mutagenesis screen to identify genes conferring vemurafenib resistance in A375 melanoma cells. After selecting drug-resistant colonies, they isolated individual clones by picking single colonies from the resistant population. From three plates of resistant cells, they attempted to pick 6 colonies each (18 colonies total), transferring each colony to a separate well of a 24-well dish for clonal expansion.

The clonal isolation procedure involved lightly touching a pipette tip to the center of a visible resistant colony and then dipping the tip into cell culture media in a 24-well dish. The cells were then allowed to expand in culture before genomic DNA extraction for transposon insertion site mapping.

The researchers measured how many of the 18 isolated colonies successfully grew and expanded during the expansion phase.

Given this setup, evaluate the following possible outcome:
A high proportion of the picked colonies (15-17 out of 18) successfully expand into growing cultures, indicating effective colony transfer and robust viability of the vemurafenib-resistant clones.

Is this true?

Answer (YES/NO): YES